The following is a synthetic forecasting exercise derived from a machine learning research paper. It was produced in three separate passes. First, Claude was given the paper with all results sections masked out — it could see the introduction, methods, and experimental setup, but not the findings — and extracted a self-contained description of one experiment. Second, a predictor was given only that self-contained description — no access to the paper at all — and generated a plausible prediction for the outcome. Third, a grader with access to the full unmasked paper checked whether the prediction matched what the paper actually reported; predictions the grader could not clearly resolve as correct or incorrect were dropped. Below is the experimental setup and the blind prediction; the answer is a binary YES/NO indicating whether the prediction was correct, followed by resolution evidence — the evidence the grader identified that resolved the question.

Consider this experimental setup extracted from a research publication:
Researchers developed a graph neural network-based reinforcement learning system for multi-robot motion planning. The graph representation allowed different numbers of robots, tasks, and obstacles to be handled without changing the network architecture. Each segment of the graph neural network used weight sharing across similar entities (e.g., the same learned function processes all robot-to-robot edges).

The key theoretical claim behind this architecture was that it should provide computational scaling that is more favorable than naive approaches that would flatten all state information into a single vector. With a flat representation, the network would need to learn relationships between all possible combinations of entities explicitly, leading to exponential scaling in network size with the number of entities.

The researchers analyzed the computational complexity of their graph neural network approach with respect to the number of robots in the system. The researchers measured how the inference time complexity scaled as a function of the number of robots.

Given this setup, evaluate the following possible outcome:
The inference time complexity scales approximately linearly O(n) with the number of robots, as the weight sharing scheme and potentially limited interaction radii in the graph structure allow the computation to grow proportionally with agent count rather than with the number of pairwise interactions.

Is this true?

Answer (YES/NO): NO